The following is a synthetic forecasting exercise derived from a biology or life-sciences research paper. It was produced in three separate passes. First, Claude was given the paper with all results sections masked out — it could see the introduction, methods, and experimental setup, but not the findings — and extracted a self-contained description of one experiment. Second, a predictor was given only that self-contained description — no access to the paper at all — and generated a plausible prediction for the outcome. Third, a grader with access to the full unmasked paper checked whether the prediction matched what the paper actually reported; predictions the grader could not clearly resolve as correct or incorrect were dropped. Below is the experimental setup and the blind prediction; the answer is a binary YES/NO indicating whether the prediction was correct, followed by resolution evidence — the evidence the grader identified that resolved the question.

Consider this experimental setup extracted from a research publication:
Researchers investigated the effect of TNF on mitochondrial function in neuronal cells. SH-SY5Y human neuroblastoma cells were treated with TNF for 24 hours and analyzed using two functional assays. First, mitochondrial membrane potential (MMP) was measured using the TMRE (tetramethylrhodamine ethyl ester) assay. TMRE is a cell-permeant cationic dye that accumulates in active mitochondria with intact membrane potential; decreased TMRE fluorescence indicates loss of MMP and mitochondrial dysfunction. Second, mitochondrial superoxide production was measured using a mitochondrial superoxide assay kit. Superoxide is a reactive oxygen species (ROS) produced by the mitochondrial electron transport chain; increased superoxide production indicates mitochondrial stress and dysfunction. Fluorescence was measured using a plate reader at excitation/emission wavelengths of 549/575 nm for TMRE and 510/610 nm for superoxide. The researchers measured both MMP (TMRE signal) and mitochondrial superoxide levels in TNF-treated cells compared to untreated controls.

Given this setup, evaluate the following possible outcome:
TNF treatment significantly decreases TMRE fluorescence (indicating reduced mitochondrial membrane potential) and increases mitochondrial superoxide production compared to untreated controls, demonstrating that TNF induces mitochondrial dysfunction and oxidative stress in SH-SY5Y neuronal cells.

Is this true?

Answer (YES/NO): YES